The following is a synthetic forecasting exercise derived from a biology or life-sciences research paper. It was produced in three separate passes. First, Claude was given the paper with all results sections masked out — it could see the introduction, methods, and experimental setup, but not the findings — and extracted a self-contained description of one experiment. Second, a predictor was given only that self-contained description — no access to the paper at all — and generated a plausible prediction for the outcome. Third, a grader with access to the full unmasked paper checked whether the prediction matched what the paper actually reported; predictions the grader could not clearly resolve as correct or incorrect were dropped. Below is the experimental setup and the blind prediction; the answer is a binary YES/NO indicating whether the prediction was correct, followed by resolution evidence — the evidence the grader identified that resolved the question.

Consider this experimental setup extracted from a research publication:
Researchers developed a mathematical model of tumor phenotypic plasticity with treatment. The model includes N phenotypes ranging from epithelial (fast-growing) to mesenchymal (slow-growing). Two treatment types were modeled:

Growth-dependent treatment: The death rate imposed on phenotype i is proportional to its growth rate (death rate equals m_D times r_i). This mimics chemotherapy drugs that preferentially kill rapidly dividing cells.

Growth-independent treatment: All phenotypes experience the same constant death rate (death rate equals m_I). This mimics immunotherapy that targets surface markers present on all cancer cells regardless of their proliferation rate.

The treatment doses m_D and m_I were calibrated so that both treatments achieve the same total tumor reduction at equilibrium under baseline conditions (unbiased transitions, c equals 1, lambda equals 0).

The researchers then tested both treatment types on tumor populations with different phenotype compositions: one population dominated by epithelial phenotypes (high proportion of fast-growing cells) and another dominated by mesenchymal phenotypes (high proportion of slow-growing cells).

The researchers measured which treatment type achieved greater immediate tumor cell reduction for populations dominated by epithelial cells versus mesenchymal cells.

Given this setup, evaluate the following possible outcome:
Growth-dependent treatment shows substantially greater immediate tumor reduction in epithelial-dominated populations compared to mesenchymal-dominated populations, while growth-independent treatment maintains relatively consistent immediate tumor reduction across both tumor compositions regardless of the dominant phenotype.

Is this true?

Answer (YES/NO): NO